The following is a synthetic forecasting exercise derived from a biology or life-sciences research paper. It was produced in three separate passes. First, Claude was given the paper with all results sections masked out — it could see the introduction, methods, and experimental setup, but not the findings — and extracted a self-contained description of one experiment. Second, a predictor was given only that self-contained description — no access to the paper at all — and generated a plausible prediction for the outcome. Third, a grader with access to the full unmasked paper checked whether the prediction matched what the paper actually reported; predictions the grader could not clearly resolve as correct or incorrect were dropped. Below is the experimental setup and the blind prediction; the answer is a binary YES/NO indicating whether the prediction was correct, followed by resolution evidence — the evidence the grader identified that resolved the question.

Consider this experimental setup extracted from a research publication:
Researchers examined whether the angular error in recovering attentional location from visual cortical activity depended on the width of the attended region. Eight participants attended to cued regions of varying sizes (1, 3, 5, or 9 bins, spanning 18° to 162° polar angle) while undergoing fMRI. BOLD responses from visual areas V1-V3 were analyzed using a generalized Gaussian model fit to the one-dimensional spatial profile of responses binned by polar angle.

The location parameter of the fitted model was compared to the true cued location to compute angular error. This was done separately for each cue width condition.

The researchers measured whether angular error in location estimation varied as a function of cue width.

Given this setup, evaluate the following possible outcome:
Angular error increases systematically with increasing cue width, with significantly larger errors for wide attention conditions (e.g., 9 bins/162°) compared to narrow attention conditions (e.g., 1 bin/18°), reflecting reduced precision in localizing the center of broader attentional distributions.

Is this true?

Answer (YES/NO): NO